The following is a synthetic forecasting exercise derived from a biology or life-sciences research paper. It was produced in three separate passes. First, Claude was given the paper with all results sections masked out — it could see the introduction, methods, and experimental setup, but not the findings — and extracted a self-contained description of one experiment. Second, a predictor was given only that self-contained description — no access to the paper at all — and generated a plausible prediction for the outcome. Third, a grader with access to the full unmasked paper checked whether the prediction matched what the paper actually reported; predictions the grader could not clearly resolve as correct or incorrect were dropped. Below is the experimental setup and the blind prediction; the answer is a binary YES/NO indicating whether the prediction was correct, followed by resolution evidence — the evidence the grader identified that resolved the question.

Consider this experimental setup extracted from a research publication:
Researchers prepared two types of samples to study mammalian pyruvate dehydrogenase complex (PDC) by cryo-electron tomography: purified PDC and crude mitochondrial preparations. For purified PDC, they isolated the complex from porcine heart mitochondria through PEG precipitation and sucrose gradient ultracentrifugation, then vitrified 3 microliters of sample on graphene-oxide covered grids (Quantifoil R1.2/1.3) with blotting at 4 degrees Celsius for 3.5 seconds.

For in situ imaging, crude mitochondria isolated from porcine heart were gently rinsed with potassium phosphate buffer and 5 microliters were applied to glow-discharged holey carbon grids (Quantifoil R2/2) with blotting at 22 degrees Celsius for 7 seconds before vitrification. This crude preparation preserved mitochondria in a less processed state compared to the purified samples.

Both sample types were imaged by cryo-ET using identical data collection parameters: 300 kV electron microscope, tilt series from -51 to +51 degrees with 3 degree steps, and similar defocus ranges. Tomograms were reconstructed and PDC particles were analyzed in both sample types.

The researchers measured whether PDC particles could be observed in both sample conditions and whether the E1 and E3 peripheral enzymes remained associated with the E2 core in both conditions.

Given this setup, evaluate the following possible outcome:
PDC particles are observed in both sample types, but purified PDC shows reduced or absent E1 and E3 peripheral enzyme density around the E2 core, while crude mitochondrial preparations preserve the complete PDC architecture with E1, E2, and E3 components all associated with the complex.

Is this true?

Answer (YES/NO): NO